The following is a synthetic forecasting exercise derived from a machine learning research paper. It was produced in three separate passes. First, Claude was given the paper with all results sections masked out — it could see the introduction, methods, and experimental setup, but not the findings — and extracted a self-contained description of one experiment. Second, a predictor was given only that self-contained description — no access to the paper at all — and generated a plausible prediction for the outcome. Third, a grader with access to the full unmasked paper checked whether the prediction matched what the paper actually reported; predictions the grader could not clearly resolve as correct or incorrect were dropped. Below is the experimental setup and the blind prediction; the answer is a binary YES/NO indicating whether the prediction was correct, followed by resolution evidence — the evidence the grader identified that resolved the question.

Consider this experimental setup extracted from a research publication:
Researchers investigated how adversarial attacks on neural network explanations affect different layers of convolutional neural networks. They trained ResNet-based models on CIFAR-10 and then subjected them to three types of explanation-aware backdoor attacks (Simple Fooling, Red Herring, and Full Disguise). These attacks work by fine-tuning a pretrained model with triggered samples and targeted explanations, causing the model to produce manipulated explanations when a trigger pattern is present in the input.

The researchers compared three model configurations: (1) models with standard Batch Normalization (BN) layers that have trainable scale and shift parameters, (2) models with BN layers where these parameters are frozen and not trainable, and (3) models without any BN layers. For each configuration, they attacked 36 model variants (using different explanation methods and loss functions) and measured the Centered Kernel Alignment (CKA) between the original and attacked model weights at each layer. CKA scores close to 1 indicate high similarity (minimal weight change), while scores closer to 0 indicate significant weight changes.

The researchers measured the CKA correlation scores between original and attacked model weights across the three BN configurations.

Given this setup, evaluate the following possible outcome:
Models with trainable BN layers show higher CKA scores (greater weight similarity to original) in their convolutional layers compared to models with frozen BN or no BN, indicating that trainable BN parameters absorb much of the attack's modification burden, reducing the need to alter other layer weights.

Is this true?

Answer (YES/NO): YES